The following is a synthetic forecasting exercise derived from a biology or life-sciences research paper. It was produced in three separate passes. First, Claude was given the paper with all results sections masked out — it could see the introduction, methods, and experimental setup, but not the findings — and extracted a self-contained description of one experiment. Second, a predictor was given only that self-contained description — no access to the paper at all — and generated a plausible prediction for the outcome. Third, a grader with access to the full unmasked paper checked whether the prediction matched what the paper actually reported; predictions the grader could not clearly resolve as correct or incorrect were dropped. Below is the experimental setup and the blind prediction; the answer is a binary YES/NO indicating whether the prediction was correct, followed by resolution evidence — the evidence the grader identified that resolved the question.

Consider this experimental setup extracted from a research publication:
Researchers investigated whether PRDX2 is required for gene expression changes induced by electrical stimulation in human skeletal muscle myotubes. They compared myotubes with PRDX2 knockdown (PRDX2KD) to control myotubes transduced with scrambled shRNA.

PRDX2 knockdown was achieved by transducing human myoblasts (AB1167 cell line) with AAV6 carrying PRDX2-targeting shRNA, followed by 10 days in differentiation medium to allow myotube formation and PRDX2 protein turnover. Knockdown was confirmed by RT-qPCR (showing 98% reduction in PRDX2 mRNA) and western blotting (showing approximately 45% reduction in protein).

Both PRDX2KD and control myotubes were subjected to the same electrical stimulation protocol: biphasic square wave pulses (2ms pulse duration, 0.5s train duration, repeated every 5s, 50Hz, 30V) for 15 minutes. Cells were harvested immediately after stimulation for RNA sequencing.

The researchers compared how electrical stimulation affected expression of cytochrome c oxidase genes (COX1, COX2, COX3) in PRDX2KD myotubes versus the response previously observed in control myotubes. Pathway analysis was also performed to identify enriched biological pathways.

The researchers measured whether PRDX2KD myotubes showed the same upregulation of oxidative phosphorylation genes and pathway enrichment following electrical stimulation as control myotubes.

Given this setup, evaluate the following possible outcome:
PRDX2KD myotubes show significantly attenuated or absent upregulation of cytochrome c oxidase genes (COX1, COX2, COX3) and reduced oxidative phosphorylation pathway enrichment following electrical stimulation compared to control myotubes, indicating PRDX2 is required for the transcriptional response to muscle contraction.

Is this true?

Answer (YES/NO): YES